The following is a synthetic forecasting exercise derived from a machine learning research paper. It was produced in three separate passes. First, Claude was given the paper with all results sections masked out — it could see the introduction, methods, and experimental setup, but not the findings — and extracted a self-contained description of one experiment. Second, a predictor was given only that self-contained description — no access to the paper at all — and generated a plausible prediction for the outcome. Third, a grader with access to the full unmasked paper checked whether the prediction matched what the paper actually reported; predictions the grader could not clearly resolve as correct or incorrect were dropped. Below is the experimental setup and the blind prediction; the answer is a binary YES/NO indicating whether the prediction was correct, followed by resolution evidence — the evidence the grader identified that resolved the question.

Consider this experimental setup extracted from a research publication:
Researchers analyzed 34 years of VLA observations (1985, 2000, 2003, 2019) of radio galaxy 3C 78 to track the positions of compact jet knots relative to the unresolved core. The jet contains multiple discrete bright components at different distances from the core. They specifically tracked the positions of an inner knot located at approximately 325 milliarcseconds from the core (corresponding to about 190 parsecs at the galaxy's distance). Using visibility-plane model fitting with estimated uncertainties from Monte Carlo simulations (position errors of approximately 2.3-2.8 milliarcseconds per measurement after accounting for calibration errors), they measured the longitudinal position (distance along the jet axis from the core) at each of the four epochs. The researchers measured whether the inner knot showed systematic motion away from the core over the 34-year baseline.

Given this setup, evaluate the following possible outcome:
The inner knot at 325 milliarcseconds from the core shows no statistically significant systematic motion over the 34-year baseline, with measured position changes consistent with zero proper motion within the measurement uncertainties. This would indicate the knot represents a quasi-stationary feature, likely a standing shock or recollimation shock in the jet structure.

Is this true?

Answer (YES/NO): NO